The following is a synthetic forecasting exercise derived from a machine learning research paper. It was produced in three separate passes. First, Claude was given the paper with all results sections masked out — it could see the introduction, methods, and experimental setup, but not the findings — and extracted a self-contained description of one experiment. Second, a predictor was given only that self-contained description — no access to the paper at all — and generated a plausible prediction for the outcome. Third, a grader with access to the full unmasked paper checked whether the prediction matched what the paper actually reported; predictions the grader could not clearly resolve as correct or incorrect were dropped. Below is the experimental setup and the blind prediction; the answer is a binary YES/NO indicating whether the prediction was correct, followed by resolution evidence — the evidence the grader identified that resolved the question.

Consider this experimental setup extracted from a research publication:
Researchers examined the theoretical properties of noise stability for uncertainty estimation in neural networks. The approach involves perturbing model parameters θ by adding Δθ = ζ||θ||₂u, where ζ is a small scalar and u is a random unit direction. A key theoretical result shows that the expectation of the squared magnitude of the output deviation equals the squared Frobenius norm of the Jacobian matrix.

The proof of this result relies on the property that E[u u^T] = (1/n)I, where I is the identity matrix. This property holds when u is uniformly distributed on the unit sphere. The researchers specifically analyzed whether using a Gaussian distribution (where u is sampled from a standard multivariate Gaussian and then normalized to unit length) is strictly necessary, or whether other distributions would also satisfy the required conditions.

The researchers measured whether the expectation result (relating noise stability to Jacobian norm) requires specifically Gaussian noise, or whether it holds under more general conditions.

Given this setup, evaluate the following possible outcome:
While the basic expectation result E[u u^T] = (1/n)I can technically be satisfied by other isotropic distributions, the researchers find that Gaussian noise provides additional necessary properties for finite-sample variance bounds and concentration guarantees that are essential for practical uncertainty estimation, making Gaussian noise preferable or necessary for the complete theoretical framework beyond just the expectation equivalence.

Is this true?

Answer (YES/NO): NO